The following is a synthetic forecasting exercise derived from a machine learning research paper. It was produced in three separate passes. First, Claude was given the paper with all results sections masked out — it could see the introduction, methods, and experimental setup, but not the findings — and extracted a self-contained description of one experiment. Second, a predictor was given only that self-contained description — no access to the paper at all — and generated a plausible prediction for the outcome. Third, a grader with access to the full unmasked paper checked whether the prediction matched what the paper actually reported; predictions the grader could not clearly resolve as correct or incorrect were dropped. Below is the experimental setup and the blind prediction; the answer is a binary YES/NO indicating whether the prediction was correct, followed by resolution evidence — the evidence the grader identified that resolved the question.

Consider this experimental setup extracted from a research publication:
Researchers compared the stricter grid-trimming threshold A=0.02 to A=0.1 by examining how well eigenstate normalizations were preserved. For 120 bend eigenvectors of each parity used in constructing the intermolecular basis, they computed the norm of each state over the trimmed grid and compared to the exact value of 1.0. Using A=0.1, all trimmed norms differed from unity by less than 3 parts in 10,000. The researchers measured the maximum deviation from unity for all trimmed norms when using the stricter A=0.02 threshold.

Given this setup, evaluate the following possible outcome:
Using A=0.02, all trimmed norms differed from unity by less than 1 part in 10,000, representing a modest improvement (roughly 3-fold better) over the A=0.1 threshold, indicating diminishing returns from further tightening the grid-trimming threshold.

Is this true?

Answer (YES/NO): NO